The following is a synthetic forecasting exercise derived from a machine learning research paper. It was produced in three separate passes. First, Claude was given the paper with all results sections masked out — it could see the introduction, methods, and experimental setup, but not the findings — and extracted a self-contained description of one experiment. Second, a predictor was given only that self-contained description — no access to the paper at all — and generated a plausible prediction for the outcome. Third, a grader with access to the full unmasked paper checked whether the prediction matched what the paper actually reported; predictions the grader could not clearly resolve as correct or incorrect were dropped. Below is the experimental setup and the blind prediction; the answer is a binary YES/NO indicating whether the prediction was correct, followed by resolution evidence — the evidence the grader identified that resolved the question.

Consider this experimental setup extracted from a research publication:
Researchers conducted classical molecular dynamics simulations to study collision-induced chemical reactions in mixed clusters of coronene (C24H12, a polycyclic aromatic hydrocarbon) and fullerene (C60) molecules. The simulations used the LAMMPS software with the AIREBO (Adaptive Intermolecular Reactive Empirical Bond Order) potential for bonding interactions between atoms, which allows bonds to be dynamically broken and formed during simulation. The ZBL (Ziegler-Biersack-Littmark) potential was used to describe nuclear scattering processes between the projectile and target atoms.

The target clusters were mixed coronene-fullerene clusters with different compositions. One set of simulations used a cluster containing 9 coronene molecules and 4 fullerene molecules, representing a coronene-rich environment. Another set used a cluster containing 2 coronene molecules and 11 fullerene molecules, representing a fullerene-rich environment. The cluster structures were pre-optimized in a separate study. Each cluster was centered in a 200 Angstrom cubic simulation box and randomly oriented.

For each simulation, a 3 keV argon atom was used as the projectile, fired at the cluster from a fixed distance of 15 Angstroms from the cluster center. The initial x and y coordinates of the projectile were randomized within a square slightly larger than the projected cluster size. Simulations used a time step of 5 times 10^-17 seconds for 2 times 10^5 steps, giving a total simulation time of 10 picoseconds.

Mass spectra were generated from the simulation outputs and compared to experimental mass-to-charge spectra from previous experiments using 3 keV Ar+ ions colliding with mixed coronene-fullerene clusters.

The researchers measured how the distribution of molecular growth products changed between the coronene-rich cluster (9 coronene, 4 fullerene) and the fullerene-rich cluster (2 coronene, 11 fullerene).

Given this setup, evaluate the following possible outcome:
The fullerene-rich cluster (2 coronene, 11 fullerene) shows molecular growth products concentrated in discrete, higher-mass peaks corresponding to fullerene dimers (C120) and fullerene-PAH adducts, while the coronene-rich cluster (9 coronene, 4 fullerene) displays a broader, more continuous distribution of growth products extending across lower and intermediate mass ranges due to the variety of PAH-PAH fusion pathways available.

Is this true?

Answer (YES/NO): NO